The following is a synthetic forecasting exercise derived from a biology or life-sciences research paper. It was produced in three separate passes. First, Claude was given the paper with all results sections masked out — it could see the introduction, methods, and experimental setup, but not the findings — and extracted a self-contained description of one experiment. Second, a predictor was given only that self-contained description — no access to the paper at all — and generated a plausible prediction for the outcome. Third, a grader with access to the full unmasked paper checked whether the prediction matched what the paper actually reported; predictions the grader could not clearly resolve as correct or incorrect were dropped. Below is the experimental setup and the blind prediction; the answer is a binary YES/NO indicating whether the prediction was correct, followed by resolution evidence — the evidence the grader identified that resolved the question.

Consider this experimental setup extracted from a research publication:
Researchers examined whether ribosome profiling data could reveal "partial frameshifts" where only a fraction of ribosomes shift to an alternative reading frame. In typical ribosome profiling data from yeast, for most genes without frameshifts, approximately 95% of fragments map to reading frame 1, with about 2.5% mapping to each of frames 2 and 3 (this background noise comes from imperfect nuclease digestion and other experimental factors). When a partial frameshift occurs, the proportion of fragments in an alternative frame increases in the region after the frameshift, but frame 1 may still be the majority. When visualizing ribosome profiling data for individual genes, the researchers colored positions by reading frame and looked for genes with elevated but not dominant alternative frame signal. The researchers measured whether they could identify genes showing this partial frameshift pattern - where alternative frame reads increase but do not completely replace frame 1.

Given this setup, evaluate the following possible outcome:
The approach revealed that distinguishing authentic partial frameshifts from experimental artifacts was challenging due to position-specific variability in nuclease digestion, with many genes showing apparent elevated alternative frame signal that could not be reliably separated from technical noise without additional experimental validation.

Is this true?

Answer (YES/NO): NO